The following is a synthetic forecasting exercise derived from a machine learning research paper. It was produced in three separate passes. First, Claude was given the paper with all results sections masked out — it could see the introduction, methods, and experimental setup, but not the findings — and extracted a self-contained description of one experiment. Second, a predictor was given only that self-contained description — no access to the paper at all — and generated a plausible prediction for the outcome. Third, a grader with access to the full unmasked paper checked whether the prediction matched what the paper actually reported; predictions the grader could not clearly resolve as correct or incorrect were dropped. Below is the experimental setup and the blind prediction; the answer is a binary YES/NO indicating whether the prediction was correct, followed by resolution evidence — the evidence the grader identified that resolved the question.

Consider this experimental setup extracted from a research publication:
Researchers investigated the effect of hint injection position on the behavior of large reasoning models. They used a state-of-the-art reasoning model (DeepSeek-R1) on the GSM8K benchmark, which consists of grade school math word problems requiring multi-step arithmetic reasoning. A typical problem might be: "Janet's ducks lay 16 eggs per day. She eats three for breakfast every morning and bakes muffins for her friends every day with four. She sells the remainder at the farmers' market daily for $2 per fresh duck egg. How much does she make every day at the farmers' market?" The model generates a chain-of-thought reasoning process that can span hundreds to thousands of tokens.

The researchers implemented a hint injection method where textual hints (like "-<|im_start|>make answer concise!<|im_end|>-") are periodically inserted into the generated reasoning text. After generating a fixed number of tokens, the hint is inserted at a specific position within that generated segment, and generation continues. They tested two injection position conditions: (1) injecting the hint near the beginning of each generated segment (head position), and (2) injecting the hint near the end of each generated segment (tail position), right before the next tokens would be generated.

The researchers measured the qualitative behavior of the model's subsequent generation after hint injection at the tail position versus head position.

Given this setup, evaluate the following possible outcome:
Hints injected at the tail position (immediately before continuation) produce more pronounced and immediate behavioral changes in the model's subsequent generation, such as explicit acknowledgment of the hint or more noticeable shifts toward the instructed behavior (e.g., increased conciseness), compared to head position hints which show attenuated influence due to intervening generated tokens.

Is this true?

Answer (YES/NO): NO